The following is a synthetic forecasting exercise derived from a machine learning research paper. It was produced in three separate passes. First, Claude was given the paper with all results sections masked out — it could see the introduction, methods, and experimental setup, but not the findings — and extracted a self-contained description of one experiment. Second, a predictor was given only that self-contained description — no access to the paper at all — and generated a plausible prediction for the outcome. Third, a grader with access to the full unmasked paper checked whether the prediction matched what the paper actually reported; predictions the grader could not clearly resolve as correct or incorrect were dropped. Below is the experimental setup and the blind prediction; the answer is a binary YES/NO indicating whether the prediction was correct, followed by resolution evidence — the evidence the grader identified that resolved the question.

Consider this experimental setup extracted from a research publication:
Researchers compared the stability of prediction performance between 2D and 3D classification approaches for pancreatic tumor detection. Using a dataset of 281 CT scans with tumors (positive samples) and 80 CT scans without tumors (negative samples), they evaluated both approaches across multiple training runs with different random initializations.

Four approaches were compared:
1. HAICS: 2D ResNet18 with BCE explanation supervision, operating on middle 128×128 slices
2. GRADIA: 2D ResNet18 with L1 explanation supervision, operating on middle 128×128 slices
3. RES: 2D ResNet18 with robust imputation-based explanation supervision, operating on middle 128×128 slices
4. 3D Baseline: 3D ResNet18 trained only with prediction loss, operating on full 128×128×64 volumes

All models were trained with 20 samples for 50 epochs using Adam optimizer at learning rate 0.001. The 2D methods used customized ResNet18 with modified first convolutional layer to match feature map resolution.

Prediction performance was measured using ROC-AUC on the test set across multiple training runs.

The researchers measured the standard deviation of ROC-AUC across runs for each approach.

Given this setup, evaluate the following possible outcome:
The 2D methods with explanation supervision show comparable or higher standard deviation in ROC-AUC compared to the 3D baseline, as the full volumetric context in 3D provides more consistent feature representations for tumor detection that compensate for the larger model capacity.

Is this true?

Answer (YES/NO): YES